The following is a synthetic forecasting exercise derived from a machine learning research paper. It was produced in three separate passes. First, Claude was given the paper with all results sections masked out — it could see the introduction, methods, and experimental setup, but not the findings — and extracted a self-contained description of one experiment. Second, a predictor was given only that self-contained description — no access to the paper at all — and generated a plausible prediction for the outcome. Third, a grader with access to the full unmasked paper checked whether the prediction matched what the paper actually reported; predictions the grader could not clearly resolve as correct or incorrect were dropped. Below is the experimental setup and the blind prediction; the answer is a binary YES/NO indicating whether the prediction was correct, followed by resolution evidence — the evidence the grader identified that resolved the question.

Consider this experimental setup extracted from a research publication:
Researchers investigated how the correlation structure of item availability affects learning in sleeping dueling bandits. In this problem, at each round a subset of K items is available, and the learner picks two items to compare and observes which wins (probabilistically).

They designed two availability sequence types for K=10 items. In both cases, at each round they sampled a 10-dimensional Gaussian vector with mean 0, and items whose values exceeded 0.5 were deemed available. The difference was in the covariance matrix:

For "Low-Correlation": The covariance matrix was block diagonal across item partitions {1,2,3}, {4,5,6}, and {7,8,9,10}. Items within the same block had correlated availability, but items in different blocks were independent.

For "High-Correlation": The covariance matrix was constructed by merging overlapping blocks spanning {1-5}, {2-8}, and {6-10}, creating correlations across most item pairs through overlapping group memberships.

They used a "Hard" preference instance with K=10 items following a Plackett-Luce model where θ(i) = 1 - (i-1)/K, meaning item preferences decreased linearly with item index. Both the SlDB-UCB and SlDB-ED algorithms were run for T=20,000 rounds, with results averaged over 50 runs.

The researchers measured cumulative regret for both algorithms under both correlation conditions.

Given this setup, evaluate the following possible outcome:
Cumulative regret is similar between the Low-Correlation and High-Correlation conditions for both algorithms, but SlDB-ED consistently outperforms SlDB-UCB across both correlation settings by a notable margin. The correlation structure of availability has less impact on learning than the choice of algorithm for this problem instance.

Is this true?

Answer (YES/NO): NO